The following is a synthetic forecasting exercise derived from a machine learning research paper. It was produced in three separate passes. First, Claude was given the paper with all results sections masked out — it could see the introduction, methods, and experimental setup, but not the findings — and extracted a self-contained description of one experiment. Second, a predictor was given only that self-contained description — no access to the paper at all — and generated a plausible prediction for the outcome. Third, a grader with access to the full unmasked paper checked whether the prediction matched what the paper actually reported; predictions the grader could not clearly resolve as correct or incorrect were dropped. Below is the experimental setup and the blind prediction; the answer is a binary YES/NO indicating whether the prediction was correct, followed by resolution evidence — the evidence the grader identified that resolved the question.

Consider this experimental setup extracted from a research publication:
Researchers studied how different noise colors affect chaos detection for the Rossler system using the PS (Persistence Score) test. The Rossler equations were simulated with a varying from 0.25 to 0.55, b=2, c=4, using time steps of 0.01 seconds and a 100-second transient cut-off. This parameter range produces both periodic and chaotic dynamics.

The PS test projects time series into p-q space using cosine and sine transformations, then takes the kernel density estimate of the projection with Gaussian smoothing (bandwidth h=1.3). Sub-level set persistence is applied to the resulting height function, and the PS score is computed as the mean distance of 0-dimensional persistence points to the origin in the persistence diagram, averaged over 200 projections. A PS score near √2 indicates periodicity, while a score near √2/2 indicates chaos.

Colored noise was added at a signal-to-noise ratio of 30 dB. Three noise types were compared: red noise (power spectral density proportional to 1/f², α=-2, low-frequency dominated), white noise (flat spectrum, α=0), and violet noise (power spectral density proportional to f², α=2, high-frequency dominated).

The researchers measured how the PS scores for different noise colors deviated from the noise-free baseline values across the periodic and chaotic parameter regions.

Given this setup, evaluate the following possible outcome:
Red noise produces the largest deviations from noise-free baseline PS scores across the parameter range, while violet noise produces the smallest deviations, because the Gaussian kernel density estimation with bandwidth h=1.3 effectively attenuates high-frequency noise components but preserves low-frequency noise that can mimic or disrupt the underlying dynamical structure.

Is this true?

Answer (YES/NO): NO